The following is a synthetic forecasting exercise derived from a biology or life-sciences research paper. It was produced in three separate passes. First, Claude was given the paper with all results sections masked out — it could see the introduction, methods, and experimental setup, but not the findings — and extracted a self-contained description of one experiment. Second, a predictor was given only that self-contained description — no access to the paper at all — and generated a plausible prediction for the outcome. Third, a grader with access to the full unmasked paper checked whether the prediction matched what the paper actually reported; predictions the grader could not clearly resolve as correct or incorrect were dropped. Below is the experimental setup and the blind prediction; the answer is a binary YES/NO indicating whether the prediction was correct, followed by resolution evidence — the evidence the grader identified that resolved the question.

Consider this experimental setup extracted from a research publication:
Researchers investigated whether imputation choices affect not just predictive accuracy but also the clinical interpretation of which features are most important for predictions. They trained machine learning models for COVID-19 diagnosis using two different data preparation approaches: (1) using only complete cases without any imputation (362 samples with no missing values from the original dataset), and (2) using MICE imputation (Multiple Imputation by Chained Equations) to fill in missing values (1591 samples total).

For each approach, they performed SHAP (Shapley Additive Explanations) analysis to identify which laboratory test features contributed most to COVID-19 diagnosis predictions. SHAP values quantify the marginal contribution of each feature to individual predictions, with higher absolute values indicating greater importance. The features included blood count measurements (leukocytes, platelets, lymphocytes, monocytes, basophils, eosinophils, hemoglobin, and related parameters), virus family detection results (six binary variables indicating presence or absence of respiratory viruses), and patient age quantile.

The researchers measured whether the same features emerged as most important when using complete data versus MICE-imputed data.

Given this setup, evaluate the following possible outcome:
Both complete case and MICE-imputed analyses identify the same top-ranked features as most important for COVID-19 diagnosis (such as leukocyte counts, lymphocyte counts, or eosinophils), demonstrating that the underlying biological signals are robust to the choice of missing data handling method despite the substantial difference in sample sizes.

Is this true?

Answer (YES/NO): NO